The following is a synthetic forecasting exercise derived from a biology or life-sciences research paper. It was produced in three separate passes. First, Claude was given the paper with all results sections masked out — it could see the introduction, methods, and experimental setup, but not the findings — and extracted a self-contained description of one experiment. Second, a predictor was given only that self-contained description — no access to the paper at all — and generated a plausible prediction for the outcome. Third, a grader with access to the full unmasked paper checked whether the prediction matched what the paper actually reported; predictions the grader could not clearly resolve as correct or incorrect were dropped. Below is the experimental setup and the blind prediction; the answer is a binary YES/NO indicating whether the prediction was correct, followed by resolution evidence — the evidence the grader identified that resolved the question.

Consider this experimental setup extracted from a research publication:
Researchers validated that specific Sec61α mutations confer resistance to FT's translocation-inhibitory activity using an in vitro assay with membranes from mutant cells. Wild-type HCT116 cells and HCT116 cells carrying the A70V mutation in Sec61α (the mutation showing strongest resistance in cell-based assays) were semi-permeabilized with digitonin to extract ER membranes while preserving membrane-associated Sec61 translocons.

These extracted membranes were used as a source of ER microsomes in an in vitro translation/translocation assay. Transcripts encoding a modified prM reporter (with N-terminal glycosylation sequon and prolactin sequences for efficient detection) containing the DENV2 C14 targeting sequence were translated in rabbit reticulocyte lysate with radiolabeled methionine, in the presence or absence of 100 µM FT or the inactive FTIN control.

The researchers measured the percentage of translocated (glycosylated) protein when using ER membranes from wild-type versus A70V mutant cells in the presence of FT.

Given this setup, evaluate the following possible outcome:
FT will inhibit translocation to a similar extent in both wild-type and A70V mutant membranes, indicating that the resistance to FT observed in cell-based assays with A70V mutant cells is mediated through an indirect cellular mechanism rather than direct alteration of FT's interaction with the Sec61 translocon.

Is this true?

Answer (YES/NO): NO